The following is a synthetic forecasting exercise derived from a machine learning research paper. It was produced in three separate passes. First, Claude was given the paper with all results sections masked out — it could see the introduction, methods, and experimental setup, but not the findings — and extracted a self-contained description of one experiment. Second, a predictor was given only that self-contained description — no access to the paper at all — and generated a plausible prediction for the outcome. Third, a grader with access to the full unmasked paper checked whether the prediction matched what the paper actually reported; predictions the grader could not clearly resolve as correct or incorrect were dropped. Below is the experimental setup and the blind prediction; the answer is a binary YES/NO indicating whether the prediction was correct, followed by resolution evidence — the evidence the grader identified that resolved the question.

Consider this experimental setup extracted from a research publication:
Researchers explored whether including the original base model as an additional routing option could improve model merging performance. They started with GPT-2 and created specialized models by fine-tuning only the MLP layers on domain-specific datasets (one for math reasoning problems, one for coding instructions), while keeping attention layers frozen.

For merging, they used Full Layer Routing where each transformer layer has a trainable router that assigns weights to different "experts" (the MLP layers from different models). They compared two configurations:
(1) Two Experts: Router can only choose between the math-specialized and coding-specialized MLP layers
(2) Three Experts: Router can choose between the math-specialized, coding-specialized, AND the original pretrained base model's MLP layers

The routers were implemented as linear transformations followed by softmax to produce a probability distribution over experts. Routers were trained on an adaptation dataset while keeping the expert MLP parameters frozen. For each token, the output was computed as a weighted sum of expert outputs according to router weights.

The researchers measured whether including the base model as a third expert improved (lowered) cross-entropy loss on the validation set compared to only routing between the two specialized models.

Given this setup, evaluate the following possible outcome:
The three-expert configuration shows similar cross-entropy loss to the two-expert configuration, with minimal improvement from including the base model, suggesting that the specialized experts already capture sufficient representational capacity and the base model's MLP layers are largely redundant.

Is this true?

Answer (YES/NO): NO